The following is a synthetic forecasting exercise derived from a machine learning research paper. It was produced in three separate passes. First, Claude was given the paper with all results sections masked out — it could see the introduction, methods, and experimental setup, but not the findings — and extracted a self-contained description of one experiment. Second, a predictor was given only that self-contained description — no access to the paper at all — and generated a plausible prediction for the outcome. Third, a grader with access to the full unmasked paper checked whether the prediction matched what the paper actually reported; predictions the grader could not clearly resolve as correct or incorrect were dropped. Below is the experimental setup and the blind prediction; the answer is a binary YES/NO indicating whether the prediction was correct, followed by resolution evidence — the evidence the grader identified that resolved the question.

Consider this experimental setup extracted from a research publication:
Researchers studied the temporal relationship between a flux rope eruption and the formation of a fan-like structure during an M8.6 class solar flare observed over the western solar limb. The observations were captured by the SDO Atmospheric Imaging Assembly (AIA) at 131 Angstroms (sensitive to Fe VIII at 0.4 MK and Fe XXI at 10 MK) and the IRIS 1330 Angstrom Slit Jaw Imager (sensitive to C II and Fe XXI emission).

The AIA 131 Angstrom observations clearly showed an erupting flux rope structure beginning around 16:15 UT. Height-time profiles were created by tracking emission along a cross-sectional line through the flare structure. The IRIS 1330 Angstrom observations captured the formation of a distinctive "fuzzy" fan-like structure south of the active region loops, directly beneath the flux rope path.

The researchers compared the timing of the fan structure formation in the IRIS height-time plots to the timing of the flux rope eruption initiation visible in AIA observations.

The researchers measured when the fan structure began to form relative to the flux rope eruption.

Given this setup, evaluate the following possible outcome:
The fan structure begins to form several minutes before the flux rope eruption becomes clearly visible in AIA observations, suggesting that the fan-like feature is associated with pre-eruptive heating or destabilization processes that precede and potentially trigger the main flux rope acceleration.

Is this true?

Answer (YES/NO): NO